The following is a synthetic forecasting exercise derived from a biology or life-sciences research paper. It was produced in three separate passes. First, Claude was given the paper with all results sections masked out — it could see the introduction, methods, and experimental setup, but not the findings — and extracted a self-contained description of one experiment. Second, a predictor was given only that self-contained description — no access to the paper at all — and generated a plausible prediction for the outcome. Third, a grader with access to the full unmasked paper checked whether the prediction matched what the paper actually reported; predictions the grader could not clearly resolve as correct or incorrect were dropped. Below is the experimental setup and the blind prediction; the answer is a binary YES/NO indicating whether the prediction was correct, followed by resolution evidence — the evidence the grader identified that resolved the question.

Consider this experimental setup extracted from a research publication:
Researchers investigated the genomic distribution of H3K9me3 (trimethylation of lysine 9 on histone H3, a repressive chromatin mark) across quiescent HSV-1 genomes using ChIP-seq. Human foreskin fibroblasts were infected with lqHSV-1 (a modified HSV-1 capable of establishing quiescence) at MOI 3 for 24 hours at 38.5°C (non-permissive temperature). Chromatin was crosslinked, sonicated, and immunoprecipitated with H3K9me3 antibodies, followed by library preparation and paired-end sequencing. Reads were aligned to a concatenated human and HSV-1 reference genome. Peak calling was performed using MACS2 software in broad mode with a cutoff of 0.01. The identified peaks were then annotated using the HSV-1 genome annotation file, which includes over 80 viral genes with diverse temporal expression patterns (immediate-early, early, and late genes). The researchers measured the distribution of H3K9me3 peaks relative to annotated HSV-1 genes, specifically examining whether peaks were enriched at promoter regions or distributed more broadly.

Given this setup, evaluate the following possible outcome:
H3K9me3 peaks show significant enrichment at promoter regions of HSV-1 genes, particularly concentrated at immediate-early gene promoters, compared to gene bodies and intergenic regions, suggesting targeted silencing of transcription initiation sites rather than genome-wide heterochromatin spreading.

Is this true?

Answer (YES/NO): NO